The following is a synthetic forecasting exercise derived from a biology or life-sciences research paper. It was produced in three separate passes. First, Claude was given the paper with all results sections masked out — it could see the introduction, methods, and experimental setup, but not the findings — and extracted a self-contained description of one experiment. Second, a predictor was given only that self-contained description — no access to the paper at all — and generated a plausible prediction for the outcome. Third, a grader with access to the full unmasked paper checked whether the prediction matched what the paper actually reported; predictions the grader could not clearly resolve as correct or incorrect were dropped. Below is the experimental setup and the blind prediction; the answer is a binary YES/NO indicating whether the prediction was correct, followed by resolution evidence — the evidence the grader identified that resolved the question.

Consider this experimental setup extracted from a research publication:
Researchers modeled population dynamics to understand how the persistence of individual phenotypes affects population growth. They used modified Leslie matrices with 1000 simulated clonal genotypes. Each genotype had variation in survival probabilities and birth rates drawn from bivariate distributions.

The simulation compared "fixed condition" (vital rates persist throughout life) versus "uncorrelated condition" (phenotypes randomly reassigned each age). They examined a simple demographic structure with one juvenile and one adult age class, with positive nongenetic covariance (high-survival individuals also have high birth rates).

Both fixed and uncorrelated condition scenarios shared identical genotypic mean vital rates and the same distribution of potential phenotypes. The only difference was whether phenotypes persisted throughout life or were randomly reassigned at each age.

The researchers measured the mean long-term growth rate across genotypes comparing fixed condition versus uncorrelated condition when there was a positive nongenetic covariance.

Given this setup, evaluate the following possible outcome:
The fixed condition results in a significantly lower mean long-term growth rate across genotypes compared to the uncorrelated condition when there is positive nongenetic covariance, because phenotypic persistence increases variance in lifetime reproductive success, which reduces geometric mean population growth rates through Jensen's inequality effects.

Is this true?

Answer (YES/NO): NO